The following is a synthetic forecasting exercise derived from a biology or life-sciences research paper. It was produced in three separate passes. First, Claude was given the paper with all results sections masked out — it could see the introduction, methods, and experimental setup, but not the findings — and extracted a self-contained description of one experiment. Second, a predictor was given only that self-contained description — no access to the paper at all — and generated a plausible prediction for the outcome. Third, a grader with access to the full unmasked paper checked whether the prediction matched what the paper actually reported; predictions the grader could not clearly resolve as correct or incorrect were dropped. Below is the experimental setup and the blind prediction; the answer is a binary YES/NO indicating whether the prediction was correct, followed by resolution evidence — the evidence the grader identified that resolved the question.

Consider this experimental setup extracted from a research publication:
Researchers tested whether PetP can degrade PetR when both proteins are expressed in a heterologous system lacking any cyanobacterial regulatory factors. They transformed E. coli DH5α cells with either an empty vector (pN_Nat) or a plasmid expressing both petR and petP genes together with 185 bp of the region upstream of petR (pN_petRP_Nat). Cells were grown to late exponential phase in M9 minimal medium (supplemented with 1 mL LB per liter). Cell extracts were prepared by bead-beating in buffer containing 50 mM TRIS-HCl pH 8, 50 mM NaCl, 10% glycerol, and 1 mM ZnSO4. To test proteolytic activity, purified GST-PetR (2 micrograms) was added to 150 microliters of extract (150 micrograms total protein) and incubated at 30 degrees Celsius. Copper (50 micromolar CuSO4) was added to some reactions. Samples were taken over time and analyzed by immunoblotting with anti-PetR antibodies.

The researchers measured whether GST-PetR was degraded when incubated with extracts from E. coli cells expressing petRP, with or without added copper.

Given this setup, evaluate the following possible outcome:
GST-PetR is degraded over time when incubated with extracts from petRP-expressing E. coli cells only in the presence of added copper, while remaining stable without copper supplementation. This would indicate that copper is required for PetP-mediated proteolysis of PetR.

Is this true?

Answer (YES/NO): YES